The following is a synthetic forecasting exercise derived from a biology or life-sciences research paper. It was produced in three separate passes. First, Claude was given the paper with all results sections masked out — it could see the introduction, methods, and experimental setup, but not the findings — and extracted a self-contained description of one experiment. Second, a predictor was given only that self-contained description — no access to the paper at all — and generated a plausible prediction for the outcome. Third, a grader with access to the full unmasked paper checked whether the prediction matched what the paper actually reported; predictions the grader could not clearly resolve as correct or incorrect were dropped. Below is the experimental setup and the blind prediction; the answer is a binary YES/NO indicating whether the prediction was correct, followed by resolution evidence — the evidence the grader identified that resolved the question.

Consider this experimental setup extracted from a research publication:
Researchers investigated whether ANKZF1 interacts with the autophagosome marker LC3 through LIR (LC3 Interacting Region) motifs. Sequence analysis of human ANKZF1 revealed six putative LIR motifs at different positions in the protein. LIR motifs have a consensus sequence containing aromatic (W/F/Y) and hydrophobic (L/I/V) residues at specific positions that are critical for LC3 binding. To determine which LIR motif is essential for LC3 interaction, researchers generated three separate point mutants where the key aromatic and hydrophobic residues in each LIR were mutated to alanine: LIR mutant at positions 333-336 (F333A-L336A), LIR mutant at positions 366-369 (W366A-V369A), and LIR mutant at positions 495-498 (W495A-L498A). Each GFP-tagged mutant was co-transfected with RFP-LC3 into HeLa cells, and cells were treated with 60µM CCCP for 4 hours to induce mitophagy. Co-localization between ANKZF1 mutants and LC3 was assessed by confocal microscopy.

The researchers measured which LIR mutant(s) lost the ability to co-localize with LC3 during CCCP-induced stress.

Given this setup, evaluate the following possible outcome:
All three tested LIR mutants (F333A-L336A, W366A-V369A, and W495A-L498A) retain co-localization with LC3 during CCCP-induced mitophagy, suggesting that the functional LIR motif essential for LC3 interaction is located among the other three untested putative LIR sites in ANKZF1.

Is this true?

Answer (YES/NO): NO